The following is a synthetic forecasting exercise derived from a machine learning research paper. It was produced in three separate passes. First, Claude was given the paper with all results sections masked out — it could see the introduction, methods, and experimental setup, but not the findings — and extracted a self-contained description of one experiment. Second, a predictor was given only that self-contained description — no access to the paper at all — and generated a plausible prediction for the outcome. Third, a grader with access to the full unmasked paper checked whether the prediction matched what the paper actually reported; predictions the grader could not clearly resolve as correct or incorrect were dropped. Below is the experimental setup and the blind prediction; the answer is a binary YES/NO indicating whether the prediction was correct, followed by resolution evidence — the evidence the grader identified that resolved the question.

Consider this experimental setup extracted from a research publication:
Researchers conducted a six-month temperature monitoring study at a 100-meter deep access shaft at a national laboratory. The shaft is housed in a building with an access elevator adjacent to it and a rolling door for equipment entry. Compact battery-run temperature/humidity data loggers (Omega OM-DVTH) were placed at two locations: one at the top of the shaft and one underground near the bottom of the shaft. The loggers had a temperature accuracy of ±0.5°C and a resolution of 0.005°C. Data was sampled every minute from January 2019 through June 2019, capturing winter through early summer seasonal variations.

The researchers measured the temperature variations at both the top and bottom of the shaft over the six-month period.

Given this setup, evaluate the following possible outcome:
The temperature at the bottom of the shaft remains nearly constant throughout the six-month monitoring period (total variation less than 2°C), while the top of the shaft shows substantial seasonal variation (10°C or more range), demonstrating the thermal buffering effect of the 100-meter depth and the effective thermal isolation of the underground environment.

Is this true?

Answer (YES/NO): NO